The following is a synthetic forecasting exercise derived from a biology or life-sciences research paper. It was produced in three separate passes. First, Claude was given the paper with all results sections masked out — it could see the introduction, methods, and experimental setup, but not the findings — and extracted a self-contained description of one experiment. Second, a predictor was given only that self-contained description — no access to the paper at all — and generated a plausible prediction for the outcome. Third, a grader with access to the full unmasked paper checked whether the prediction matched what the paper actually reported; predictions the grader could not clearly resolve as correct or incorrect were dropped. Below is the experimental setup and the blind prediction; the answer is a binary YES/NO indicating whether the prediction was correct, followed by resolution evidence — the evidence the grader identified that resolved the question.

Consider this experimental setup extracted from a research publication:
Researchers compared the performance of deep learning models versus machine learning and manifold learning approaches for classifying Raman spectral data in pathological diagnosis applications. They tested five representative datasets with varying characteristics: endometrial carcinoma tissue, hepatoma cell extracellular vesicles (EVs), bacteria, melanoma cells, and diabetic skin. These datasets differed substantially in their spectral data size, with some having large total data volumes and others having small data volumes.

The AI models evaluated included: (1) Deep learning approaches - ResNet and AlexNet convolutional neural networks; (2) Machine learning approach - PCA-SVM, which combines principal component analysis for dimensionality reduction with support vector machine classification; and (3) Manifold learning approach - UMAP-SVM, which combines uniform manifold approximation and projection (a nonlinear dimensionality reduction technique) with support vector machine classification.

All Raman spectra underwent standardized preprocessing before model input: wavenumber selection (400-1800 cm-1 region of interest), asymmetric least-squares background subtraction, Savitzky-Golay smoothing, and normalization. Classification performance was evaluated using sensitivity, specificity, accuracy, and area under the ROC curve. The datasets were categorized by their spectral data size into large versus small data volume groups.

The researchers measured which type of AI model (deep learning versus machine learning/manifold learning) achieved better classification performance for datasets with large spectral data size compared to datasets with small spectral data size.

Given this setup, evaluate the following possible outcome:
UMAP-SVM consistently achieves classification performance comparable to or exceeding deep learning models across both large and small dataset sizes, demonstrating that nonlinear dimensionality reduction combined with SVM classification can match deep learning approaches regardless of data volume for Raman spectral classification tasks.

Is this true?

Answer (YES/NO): NO